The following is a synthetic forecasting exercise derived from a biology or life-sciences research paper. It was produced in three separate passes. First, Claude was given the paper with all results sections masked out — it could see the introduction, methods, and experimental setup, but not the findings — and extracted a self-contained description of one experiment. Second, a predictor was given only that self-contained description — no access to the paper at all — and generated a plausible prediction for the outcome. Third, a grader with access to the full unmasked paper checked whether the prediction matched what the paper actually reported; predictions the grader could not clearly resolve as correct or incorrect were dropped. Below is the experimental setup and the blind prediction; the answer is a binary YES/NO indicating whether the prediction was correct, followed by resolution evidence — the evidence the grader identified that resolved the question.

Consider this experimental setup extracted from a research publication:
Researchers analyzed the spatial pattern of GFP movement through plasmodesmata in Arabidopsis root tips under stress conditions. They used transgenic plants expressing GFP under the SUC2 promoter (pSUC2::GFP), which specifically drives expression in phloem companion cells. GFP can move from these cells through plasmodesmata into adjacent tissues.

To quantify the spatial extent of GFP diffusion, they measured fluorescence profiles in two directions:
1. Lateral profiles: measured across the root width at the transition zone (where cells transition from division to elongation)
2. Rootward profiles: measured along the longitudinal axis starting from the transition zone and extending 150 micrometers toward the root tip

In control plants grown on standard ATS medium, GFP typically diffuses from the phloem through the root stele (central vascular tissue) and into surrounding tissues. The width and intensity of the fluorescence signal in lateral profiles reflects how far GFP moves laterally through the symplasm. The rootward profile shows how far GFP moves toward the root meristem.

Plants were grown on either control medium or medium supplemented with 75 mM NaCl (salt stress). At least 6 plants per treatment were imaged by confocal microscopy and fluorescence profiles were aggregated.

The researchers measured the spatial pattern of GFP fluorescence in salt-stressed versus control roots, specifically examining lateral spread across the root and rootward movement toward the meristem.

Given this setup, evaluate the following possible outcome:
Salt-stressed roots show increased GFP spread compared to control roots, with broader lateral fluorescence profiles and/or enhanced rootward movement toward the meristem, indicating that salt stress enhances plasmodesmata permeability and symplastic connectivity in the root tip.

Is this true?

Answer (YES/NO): NO